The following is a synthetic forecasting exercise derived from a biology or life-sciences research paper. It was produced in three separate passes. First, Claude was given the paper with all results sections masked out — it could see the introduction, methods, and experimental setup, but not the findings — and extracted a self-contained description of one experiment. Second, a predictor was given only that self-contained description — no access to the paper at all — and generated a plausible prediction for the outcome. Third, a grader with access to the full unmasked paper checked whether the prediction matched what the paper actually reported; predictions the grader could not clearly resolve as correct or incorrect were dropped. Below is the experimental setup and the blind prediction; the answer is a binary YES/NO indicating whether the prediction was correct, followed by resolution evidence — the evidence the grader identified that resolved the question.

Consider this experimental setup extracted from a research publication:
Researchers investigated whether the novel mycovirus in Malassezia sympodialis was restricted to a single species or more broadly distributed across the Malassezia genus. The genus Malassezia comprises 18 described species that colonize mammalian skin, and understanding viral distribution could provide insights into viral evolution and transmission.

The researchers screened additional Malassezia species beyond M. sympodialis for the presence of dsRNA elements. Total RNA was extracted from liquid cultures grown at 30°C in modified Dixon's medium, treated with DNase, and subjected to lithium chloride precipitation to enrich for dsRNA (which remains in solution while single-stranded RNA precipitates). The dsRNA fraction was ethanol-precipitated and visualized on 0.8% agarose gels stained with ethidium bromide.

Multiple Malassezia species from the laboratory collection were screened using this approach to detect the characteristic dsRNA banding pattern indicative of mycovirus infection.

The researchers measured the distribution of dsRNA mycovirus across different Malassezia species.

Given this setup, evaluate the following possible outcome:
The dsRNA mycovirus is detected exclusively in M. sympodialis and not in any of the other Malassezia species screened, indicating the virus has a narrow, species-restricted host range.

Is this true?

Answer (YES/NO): NO